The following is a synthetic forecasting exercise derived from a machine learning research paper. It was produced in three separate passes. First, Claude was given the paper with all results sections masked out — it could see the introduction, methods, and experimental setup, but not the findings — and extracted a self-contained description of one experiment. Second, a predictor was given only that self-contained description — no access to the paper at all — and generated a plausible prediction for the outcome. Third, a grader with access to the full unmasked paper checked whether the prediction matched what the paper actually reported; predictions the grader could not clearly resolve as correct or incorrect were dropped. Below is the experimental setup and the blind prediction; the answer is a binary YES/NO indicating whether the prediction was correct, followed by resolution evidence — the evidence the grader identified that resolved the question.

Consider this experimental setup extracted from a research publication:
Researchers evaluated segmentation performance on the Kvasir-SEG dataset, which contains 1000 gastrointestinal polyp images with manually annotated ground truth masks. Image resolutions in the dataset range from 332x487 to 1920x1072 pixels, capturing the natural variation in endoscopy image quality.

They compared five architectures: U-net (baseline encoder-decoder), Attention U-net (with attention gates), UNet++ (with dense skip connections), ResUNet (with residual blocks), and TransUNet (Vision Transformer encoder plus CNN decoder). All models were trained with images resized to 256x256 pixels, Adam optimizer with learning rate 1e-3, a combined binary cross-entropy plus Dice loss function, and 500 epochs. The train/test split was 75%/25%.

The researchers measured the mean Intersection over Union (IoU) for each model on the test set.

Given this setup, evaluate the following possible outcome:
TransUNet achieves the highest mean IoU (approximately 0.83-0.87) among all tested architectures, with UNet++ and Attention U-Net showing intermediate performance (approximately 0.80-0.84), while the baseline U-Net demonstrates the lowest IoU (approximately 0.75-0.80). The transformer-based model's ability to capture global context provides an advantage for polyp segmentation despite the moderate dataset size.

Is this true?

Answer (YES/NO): NO